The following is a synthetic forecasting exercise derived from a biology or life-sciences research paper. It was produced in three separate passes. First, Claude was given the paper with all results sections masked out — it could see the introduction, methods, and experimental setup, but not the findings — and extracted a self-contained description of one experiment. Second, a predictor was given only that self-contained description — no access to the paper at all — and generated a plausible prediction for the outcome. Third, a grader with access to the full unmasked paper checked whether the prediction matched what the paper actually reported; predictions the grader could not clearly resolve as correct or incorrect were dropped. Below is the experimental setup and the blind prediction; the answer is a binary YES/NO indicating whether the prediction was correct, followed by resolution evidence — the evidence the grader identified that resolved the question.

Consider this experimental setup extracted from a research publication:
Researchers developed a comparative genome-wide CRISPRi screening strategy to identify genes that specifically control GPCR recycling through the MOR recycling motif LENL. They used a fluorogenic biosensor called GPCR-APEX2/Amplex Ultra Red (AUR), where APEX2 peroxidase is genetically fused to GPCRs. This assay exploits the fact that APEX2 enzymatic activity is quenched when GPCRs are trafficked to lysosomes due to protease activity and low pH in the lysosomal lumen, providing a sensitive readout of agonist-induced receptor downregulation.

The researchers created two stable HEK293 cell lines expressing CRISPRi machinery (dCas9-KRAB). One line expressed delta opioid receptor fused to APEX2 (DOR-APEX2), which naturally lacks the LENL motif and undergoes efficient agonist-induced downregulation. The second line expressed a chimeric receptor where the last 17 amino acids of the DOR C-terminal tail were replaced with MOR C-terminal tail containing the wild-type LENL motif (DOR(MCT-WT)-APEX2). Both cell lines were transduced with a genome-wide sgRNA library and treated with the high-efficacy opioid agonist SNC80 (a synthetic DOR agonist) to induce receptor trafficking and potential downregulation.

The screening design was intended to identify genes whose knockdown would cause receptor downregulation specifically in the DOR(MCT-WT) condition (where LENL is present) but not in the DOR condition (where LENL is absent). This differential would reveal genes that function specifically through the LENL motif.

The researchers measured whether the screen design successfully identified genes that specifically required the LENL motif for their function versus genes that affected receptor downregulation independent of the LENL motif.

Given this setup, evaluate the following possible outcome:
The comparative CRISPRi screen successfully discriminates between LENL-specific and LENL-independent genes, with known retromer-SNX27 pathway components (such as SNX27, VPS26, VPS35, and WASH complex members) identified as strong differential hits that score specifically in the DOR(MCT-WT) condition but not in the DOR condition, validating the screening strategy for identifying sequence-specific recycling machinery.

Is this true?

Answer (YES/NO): NO